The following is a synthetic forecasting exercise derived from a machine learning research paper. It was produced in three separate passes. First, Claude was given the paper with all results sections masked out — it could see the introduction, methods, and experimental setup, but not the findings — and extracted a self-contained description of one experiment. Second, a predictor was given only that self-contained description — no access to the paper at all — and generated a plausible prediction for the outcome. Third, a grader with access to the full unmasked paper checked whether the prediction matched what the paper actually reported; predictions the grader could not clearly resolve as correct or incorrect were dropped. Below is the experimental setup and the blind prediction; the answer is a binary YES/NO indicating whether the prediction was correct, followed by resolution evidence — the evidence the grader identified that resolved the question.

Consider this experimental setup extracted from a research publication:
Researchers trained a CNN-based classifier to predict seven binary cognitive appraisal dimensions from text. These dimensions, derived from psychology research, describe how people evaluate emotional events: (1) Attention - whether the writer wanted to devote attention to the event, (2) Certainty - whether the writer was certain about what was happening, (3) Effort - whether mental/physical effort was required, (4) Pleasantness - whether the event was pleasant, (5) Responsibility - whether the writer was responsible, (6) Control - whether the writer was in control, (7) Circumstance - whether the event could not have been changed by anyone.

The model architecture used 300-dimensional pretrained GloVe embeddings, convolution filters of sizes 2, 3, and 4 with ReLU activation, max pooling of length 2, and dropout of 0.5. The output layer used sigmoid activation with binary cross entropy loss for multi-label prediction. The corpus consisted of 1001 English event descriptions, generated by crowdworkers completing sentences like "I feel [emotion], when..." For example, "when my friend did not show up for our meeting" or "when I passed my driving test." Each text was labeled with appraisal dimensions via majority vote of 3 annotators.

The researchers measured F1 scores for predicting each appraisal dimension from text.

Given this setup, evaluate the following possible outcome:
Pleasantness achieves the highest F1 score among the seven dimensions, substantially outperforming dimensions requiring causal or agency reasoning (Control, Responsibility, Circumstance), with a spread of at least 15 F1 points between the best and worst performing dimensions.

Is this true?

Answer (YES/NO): NO